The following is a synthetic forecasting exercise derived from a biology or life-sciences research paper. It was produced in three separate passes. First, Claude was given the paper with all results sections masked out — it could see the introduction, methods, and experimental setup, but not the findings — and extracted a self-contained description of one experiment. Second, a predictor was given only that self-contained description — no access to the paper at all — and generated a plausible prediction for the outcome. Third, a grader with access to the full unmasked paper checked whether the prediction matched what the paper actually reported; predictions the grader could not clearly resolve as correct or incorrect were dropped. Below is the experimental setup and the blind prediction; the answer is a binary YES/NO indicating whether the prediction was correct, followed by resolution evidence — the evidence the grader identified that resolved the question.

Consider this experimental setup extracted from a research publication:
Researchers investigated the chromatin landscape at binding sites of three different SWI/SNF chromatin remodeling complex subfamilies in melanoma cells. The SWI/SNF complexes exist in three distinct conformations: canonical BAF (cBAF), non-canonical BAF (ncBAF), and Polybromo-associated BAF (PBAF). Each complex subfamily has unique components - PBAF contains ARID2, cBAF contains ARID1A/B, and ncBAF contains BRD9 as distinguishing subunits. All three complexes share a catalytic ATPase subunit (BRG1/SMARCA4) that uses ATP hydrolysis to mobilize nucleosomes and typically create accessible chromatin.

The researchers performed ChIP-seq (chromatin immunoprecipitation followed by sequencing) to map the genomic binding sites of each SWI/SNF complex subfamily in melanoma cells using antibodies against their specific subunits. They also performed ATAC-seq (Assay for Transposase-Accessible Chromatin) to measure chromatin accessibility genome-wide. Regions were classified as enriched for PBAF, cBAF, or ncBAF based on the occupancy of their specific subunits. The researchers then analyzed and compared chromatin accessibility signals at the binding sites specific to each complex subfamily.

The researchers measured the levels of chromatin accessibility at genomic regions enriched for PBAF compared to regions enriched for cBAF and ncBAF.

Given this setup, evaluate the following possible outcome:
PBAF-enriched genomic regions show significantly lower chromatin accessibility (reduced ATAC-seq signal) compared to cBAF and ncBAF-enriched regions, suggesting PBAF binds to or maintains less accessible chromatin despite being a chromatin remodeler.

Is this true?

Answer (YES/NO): YES